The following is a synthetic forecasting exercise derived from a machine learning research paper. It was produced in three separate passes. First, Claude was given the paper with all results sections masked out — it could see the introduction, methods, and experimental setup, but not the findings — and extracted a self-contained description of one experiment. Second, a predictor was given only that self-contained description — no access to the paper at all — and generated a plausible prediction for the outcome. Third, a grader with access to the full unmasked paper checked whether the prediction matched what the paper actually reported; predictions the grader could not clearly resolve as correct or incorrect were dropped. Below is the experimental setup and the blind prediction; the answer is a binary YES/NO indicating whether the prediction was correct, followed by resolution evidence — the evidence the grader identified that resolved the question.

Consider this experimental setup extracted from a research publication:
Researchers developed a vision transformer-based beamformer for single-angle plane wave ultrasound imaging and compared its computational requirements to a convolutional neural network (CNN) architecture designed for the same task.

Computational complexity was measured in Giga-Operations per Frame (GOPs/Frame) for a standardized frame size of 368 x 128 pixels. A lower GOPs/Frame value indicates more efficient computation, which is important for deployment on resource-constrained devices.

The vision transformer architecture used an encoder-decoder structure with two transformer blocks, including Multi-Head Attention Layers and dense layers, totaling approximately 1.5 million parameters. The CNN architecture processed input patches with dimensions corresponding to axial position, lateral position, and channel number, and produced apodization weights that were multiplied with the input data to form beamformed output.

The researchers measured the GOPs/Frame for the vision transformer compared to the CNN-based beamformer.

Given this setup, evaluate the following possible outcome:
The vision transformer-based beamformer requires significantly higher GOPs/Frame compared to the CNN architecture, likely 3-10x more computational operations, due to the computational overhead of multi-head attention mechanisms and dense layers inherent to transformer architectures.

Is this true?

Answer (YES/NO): NO